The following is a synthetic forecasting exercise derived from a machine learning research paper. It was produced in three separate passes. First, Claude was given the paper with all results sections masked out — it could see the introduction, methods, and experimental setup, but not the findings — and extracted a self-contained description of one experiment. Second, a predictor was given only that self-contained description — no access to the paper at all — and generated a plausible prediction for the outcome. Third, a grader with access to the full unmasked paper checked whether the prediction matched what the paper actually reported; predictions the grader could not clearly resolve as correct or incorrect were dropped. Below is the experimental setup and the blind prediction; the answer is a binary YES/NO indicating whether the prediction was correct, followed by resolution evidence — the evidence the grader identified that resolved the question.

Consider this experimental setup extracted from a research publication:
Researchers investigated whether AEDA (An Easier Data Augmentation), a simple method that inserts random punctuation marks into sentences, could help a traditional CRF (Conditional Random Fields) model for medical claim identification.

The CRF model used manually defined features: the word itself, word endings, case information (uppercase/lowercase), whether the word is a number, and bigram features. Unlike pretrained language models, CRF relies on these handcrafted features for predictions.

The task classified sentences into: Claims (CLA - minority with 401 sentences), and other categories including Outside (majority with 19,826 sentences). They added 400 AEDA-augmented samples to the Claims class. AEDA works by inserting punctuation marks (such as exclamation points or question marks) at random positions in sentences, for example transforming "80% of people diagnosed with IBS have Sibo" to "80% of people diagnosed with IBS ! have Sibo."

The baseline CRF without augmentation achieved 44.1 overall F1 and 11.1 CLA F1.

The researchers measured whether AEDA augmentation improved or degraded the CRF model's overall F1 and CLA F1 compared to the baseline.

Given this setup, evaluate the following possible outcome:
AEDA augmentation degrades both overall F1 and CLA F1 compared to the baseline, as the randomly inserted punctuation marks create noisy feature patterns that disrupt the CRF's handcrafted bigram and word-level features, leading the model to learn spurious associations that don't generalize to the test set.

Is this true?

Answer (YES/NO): YES